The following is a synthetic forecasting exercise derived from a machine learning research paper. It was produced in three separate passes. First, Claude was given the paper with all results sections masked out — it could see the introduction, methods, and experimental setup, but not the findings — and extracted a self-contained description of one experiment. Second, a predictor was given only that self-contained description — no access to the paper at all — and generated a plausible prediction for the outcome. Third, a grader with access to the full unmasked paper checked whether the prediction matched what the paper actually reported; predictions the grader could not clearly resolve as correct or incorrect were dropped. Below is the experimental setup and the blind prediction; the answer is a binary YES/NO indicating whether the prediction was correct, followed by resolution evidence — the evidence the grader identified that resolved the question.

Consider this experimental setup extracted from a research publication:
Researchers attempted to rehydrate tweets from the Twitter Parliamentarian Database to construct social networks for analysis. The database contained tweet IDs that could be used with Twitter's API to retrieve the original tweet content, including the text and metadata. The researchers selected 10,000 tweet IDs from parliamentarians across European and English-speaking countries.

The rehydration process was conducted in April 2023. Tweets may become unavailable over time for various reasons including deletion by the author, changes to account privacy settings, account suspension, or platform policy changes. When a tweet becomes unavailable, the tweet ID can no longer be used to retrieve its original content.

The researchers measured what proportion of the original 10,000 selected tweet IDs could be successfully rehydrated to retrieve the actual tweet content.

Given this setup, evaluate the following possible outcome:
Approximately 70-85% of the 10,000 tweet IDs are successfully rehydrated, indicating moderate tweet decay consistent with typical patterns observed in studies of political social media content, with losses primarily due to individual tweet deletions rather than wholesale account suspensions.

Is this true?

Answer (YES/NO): NO